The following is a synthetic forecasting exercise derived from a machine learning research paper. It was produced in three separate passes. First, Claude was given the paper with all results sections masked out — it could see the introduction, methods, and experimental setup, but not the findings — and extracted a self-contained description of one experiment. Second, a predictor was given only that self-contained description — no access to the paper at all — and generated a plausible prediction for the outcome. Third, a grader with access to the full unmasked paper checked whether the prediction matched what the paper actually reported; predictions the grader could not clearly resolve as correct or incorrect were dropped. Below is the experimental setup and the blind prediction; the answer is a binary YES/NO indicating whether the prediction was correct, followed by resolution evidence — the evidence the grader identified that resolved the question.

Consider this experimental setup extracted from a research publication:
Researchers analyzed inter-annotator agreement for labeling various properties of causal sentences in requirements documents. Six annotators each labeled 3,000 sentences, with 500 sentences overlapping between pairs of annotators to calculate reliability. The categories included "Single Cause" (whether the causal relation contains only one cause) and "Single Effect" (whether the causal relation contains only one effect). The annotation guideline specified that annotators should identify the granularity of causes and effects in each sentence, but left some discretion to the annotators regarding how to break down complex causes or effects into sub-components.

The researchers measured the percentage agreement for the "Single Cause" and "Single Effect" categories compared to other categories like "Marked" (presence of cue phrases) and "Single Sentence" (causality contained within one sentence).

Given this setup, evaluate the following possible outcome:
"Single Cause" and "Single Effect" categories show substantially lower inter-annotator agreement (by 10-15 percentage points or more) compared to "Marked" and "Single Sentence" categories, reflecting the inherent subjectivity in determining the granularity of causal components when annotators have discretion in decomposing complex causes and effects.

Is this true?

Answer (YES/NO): YES